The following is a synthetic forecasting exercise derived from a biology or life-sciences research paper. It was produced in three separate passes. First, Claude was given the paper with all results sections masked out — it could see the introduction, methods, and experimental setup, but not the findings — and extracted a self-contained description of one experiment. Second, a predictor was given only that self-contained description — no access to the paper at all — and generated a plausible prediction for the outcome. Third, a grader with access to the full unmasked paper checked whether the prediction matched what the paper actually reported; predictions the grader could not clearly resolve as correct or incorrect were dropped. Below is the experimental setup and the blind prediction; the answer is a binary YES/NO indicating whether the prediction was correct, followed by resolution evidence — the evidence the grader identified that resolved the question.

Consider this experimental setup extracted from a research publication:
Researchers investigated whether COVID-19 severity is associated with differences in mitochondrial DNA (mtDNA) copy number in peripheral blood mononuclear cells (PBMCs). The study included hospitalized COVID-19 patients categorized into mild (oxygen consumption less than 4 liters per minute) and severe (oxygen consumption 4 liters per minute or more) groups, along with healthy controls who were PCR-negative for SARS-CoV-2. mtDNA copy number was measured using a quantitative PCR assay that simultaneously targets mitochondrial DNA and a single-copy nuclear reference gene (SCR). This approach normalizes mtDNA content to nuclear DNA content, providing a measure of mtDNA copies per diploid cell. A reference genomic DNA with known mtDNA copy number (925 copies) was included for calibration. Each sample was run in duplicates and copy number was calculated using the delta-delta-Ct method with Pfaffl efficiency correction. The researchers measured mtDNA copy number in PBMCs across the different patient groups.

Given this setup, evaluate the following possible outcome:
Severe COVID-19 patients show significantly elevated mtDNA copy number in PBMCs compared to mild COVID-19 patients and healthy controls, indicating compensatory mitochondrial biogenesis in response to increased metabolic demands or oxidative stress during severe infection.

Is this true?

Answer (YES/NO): NO